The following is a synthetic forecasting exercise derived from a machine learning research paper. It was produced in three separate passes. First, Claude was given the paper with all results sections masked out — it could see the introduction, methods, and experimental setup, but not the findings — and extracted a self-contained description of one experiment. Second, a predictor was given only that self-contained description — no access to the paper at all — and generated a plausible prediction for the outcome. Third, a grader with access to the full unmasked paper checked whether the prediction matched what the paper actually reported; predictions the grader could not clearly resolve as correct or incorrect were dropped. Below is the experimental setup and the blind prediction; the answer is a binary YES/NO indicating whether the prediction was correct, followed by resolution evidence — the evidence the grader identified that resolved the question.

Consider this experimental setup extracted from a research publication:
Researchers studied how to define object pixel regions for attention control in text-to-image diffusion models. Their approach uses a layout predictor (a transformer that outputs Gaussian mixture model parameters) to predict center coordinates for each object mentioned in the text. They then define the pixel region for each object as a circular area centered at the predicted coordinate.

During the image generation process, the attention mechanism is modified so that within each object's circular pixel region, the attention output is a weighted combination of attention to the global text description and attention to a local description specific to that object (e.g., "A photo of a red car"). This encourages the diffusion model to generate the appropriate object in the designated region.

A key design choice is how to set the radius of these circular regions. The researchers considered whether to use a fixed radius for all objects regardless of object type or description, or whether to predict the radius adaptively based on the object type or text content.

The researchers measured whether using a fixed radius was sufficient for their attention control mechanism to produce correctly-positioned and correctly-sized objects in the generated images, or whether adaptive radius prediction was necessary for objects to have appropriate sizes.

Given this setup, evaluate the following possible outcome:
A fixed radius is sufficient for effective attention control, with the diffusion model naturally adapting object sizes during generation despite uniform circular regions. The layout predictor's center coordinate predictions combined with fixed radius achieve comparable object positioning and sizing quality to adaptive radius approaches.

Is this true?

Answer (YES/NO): YES